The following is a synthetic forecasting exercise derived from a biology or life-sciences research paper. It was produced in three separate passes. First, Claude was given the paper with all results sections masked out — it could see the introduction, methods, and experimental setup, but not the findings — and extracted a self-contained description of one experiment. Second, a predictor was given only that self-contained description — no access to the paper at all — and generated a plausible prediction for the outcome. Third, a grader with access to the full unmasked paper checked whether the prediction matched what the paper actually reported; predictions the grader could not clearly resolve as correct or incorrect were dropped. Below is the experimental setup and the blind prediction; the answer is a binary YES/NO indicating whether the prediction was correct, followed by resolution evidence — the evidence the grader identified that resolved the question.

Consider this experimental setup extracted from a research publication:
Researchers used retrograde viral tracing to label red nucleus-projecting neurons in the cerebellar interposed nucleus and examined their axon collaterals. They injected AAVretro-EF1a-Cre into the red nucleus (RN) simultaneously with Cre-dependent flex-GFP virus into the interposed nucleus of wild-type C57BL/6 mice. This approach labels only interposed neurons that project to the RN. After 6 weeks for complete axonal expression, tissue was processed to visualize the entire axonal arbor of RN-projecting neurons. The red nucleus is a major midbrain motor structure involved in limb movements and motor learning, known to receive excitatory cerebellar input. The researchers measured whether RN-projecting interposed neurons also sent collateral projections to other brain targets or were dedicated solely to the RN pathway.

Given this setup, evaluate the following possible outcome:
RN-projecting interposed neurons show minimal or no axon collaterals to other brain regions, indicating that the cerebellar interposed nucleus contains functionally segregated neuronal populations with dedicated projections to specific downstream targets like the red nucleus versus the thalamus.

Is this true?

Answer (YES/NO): NO